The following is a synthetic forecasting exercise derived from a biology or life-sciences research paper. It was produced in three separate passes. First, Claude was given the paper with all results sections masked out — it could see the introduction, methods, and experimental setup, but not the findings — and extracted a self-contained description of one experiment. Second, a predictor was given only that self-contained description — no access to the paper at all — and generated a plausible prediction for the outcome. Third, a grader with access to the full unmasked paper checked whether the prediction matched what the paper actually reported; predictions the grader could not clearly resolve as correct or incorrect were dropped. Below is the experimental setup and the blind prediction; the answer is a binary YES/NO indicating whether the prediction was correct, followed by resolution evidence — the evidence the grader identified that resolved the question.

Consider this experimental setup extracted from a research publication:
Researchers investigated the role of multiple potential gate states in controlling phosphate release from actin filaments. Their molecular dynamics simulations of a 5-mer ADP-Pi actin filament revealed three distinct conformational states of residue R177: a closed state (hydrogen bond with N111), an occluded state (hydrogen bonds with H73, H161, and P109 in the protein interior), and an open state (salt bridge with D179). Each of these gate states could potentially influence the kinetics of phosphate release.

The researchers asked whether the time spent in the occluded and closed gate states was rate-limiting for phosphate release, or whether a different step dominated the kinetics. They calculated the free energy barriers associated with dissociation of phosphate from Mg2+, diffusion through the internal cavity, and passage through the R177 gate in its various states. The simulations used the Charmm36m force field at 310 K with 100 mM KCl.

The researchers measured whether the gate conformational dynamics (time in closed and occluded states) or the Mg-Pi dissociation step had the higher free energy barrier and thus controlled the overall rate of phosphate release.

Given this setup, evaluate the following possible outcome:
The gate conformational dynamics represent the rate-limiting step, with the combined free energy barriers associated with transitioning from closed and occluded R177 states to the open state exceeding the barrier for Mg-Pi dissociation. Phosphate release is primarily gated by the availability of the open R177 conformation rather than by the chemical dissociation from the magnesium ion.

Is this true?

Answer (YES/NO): NO